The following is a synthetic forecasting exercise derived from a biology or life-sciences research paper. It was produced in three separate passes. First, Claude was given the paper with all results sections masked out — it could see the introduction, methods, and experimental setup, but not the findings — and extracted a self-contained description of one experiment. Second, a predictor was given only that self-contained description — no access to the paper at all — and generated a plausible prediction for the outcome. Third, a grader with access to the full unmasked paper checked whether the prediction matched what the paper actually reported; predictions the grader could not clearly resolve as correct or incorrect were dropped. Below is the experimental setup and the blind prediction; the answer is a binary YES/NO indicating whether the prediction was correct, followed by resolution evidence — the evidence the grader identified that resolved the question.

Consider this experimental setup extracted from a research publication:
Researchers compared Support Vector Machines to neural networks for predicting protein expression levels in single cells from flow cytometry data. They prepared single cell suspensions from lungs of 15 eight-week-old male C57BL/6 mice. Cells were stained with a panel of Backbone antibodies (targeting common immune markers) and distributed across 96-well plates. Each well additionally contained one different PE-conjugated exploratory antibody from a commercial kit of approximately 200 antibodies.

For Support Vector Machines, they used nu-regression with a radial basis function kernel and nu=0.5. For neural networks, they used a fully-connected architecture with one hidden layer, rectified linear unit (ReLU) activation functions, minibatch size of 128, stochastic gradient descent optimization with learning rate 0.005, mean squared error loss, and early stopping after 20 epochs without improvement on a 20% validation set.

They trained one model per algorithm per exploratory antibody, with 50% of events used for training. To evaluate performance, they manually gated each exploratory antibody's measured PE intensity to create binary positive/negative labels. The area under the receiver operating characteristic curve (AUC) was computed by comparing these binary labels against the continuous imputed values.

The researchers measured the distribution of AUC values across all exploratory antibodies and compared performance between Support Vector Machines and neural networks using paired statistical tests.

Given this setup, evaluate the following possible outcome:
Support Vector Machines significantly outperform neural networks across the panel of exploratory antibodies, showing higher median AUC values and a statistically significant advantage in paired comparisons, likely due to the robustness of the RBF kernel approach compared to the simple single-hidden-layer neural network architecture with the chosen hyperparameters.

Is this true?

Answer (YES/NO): NO